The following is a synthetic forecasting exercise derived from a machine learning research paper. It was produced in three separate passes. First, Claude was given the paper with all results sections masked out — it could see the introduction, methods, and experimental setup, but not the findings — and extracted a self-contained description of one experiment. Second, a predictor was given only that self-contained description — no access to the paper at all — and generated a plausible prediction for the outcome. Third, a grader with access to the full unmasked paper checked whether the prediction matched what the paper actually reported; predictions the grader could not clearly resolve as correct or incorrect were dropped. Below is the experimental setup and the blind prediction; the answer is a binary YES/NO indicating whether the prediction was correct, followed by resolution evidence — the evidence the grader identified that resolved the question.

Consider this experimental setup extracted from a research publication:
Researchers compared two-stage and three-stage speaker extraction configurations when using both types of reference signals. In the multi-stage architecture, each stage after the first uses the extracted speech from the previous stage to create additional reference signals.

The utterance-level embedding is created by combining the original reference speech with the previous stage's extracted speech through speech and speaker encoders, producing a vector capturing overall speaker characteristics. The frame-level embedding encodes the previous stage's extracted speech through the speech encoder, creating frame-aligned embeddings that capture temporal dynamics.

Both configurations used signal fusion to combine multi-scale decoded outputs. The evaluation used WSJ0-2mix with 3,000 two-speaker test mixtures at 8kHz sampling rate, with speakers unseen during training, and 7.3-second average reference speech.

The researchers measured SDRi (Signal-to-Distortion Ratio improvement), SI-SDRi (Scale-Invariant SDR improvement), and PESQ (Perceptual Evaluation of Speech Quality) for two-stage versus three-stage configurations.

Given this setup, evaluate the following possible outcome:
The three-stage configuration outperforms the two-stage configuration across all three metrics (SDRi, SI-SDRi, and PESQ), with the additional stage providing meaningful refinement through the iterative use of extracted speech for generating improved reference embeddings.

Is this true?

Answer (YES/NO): NO